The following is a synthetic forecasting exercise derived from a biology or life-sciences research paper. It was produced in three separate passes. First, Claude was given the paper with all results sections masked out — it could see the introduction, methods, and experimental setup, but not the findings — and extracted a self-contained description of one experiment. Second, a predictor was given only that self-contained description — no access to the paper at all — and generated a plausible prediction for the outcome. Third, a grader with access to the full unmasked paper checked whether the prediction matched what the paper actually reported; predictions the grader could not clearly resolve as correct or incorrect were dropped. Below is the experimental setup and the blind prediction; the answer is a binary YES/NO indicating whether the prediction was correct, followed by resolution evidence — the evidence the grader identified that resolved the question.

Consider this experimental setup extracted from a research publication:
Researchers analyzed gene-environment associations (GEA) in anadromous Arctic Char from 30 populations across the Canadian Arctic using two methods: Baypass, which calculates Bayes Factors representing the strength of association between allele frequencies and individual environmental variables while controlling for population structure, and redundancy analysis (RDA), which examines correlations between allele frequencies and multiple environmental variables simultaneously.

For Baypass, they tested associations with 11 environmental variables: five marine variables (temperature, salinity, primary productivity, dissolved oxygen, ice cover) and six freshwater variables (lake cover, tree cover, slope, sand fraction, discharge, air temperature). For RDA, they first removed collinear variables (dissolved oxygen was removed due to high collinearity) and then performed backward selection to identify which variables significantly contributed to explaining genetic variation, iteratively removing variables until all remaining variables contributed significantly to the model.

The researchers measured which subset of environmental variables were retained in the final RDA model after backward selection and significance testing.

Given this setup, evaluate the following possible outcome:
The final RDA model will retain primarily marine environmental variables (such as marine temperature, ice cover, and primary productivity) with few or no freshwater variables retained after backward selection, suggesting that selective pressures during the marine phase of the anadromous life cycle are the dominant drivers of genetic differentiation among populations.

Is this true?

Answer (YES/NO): NO